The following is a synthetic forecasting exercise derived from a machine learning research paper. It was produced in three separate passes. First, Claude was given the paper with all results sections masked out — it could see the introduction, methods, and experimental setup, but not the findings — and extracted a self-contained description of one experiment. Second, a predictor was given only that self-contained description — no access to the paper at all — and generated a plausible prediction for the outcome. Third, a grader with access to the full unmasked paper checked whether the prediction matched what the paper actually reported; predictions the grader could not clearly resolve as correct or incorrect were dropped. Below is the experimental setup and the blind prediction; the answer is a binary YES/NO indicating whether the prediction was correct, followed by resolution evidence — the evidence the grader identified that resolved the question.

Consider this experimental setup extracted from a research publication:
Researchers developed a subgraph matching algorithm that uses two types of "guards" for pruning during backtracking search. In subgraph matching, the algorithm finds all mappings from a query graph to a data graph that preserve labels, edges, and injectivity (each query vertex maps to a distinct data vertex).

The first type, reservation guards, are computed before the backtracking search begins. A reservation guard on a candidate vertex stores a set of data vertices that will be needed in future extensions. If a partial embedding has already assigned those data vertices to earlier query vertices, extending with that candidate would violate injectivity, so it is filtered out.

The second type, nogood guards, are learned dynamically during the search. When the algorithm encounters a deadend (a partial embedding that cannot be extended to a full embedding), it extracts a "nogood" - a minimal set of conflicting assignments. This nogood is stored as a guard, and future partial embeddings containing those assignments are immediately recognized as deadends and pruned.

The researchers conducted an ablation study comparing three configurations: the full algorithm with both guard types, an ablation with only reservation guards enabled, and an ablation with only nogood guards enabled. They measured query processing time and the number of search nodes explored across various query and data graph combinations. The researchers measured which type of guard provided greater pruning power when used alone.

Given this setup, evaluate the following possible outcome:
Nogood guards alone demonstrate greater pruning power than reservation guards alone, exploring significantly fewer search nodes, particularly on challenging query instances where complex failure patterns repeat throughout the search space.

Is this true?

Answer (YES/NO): YES